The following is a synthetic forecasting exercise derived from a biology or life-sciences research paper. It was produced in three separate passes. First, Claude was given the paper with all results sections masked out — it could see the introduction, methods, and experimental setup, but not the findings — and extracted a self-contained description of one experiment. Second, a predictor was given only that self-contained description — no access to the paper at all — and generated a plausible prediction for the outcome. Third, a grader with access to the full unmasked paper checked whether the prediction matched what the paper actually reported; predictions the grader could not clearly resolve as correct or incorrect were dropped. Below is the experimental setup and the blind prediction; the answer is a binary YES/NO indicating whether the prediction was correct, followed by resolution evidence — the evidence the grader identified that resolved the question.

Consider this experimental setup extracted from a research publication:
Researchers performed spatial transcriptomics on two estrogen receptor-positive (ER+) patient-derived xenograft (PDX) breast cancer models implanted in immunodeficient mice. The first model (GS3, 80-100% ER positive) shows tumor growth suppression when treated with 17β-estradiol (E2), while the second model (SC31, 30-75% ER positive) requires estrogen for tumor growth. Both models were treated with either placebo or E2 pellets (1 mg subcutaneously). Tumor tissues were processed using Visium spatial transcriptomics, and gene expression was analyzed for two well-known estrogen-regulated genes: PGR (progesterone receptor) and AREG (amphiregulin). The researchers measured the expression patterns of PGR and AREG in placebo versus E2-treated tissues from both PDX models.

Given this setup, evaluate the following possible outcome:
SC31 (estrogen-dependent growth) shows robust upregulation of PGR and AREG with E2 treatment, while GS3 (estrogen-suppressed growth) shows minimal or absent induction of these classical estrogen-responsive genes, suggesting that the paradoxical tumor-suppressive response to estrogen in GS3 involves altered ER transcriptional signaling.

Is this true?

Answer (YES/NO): NO